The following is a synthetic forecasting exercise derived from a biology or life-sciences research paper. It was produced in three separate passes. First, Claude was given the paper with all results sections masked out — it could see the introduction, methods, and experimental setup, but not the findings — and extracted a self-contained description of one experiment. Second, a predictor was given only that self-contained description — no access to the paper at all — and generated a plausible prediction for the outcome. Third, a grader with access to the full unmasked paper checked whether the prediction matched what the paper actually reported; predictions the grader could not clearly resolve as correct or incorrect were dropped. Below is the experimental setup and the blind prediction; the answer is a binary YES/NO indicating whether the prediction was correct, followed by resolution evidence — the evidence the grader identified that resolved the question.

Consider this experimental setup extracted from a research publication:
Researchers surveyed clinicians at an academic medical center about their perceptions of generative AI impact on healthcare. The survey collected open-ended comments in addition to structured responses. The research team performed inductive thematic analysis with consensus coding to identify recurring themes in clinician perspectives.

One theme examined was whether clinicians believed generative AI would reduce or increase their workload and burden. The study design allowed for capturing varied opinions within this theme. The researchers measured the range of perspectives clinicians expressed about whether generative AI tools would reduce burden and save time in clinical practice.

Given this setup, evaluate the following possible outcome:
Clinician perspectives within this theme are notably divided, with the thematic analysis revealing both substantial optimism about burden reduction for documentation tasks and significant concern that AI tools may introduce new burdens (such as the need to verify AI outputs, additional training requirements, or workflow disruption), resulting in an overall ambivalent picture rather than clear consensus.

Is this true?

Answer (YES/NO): YES